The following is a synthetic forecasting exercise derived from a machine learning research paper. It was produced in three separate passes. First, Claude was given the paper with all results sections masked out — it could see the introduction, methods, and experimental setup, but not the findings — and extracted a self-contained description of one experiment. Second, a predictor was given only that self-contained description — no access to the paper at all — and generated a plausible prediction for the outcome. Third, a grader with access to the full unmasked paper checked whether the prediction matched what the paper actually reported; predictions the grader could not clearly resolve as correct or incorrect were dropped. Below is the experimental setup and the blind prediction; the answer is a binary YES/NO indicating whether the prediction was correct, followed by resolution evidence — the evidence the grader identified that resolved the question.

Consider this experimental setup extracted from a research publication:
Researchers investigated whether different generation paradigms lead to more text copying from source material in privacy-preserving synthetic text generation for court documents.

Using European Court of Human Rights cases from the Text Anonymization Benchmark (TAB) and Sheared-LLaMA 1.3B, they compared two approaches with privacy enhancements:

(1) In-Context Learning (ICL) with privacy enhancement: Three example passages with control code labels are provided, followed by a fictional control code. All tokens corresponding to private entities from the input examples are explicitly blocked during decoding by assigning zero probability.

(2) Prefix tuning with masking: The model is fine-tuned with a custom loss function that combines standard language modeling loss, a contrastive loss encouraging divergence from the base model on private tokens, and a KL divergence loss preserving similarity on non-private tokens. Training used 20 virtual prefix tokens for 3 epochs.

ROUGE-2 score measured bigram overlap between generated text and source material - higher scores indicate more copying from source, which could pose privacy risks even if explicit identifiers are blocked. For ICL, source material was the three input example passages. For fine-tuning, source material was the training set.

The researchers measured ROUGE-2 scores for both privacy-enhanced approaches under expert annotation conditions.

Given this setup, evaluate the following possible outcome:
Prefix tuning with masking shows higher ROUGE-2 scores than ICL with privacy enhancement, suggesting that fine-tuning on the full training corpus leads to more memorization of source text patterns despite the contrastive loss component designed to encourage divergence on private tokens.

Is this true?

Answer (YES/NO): NO